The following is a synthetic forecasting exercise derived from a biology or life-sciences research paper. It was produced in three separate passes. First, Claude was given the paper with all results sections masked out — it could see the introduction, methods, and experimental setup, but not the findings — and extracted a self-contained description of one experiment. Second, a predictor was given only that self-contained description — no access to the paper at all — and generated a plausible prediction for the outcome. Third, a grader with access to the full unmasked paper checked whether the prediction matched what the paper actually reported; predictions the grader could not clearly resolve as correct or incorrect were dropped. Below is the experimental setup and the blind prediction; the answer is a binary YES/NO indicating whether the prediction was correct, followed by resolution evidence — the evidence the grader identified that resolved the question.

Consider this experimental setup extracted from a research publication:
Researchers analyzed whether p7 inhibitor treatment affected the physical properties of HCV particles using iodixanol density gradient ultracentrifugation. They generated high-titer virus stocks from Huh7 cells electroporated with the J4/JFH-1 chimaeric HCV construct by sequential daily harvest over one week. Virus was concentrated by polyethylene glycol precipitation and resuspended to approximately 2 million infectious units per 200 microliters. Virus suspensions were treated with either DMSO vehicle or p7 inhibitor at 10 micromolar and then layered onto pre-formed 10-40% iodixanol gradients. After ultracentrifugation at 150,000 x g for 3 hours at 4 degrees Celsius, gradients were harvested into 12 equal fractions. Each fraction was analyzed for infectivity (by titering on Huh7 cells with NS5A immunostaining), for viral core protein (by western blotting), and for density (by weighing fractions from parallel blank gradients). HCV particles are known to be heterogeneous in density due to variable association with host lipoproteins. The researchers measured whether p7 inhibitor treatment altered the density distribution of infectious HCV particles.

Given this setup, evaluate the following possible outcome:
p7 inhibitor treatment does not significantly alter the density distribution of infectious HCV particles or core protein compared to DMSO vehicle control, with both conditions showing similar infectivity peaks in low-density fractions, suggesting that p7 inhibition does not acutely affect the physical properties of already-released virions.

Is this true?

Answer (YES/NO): NO